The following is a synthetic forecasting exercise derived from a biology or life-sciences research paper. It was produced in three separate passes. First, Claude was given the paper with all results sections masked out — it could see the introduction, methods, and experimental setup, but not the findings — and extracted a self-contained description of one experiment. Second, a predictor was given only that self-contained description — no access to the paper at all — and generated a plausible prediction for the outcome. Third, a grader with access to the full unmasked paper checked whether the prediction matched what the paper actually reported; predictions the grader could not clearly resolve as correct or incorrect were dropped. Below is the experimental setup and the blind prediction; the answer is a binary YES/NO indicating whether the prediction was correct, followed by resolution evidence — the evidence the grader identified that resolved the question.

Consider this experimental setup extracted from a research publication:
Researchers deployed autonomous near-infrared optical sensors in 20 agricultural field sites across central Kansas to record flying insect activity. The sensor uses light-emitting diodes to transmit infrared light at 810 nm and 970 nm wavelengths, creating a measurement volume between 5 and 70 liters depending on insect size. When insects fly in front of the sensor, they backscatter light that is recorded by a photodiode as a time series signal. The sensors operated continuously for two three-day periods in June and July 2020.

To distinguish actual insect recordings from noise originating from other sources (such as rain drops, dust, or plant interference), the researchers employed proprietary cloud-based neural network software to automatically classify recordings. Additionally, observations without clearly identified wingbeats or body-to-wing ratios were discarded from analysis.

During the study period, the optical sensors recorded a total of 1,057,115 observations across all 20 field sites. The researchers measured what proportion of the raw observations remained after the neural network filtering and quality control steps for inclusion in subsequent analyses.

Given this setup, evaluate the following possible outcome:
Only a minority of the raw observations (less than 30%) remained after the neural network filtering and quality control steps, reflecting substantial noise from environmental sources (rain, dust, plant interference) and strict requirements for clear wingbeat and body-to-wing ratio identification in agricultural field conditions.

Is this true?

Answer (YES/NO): YES